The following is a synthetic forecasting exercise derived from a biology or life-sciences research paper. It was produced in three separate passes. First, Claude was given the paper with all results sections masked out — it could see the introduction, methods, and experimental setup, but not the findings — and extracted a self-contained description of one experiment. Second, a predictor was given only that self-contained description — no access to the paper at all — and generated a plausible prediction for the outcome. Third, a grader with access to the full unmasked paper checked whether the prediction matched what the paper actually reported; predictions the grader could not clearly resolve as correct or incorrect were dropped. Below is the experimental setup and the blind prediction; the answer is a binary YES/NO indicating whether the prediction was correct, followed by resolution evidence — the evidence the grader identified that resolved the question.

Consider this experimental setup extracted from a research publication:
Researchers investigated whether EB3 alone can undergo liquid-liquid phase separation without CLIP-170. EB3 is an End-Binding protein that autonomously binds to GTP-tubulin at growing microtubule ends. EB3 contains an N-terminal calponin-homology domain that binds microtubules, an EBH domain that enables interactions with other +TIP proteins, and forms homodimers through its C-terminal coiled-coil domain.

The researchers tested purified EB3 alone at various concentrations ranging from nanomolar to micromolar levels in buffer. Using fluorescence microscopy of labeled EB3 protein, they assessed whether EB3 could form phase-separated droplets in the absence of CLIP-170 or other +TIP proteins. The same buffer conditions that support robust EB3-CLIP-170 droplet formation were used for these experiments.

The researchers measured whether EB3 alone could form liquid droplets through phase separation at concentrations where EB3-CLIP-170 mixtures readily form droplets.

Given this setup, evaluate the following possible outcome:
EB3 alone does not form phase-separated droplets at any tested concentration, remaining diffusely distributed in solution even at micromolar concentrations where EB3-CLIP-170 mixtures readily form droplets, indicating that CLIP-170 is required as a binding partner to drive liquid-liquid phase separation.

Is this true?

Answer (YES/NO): NO